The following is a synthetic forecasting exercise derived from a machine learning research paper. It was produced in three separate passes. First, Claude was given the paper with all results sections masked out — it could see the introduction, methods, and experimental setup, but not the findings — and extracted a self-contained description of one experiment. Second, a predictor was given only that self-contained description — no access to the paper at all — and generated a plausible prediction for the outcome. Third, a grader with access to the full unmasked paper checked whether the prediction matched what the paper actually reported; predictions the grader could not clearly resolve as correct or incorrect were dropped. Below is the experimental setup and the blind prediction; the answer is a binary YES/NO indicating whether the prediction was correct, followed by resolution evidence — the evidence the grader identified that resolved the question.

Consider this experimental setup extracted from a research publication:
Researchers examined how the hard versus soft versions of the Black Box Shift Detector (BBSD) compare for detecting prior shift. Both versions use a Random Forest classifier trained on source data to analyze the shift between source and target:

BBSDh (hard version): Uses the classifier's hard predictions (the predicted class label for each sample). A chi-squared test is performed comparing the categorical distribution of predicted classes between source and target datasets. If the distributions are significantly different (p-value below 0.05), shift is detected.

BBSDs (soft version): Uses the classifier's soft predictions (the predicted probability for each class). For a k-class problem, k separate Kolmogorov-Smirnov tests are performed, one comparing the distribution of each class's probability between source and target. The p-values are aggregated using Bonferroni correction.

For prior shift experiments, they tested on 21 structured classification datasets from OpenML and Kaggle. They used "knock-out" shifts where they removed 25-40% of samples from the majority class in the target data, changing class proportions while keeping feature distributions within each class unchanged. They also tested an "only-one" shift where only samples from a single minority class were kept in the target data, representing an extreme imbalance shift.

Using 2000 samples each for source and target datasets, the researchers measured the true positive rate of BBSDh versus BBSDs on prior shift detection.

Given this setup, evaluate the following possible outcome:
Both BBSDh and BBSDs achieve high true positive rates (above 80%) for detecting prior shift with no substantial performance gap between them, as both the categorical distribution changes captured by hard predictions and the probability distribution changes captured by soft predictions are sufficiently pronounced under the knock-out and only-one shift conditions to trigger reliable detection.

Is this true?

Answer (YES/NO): NO